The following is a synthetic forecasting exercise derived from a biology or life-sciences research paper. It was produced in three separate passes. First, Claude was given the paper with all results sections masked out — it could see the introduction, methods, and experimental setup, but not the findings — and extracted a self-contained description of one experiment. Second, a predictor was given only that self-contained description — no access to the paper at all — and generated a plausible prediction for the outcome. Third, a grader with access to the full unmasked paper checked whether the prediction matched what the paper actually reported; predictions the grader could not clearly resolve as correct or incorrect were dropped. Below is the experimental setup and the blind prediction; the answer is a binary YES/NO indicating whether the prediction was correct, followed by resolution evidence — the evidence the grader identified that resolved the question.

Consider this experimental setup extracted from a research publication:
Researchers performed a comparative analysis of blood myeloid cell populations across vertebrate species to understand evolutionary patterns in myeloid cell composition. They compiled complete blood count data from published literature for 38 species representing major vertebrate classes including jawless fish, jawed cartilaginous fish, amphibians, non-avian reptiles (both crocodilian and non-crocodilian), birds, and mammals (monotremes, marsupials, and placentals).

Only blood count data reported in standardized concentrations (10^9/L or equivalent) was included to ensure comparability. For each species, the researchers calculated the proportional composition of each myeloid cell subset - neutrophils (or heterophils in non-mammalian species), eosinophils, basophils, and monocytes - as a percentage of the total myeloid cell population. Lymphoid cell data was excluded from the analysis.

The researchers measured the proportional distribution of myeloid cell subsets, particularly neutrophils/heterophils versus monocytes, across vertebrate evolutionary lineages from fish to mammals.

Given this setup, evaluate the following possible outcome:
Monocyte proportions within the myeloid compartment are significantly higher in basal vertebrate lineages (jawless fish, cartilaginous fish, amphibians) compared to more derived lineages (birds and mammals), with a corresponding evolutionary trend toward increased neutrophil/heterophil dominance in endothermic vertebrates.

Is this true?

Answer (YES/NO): NO